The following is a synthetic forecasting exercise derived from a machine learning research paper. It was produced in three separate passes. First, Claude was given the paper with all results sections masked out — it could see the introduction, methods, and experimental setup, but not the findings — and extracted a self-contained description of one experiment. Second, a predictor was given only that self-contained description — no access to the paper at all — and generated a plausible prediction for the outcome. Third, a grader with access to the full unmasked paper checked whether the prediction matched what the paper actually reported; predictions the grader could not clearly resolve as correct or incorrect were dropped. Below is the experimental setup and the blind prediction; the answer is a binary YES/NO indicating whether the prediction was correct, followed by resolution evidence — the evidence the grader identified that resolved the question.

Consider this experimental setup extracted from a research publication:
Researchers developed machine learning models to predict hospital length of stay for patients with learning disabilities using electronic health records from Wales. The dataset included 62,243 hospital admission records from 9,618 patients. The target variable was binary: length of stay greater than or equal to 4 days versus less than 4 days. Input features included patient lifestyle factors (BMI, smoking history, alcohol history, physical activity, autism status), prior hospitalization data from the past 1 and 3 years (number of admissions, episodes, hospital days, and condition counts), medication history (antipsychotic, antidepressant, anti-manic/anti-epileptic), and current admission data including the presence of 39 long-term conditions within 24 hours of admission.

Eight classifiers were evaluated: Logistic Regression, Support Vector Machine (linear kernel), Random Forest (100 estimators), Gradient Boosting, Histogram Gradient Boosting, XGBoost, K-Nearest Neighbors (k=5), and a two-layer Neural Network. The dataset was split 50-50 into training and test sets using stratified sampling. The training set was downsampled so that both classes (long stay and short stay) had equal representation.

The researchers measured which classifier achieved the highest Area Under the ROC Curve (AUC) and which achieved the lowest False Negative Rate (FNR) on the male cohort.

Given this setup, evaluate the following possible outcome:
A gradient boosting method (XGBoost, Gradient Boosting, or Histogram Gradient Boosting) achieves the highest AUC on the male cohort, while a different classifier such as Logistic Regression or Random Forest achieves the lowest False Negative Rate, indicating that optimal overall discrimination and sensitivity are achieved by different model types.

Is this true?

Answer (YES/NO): YES